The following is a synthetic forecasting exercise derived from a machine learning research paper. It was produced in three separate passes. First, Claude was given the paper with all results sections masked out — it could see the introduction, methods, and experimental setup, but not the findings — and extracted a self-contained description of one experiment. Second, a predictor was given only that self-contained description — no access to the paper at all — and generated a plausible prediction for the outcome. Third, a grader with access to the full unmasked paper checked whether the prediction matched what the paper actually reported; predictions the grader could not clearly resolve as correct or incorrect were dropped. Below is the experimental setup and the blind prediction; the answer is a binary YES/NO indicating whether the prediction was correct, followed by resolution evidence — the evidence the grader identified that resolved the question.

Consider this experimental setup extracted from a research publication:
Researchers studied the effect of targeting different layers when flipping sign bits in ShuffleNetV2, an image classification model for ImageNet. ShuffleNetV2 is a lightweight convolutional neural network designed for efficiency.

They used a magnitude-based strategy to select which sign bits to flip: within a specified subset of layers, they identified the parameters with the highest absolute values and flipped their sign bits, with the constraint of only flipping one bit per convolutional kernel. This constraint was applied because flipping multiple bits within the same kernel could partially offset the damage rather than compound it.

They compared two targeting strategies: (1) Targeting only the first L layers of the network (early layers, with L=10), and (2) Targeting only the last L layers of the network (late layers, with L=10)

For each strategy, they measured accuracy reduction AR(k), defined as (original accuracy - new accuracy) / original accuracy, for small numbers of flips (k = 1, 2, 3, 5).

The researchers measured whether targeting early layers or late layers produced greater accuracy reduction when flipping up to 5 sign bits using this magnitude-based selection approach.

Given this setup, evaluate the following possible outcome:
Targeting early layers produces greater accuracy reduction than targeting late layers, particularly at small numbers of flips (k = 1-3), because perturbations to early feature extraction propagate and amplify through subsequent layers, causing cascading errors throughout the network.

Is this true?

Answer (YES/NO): YES